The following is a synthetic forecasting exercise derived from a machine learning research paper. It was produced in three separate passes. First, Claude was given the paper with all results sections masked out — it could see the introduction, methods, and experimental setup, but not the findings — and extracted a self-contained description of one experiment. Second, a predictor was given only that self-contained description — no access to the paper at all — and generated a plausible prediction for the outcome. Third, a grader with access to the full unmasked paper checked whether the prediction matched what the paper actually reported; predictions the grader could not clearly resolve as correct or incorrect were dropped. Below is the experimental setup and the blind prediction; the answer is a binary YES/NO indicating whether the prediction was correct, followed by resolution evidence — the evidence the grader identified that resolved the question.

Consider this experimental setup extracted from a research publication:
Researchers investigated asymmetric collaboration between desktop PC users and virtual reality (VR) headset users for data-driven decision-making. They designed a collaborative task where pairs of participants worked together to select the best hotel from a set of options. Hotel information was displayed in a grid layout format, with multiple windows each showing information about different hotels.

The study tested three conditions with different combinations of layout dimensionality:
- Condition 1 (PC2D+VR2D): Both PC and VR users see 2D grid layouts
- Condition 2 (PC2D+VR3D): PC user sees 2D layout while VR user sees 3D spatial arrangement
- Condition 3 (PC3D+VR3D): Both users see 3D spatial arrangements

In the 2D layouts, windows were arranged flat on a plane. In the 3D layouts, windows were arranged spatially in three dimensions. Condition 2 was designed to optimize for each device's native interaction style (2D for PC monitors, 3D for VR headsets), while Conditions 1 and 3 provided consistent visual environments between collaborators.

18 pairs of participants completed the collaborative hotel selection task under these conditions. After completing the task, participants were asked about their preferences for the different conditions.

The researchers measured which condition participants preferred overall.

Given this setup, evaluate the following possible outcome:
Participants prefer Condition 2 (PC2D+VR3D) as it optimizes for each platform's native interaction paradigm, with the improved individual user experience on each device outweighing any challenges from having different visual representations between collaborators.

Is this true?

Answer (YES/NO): YES